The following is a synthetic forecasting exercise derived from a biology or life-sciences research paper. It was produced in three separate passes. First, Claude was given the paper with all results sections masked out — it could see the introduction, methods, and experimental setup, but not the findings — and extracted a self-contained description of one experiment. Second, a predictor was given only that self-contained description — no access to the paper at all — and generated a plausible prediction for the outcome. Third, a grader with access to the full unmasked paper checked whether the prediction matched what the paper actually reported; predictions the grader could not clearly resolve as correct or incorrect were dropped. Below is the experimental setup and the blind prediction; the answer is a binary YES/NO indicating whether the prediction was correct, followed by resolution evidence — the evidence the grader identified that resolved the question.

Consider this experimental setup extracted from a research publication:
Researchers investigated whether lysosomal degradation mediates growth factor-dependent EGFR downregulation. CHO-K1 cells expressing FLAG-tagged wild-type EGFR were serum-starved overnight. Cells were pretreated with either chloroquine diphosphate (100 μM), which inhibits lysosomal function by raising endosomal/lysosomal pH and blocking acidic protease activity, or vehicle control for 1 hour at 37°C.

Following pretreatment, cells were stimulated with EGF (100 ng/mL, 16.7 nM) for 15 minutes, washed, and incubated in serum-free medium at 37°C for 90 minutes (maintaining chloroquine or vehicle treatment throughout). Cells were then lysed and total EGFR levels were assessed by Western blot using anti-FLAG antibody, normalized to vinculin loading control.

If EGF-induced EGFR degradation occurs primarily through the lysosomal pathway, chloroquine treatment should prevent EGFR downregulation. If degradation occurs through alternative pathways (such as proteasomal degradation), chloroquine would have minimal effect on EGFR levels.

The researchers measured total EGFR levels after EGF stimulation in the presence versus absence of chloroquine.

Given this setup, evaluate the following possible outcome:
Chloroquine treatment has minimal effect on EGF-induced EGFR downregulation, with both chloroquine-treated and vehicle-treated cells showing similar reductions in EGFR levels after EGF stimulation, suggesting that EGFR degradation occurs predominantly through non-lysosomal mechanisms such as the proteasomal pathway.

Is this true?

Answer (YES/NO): NO